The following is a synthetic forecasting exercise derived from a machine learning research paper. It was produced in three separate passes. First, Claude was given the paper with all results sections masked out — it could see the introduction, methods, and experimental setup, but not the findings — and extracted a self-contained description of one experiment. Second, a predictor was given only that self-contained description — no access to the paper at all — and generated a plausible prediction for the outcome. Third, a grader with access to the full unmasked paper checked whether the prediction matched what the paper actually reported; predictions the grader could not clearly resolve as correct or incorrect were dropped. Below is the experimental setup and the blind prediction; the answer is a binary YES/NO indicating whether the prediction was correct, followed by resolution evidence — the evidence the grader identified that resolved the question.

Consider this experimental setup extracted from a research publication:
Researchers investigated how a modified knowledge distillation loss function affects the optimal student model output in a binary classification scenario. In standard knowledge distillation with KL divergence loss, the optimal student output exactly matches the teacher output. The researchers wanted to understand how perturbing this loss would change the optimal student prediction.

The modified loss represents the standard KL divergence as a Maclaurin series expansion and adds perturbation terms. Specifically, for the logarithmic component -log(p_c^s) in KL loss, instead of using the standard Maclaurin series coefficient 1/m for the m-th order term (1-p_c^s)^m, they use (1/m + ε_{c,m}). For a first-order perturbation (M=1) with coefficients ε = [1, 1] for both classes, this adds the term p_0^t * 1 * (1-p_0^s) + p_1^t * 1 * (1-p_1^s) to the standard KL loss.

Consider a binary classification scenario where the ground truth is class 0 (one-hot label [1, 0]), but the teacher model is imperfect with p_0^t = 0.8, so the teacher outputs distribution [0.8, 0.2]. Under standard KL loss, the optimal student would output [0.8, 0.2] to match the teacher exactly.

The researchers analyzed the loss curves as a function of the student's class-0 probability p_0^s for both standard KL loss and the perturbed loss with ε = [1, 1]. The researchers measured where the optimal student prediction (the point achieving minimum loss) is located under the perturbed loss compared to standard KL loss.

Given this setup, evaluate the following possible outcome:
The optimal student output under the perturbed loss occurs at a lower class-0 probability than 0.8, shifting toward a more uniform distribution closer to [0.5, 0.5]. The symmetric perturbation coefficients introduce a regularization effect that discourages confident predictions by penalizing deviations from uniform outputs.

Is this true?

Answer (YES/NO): NO